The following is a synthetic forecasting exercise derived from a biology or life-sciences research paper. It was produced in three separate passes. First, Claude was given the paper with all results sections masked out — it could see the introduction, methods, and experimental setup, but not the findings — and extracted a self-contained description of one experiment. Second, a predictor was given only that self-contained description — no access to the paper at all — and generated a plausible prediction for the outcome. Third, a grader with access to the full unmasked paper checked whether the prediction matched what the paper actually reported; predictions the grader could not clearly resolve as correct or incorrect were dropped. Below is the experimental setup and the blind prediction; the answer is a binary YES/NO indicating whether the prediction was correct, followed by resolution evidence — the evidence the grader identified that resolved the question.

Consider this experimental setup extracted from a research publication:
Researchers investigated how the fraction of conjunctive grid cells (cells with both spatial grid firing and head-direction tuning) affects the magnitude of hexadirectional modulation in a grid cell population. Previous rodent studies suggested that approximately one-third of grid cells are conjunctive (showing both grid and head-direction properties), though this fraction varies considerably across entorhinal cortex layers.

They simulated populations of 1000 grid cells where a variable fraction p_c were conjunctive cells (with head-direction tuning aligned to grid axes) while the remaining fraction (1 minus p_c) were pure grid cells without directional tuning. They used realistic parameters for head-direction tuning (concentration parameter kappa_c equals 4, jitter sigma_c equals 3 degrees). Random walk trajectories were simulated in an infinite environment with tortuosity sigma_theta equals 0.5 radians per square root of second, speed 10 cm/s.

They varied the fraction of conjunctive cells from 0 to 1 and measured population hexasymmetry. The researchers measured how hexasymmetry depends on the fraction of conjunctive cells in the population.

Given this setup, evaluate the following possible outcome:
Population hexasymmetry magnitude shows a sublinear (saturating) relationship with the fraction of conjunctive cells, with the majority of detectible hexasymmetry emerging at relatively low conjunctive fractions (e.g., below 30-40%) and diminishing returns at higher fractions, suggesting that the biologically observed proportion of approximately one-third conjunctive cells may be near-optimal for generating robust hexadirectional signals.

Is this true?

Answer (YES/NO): NO